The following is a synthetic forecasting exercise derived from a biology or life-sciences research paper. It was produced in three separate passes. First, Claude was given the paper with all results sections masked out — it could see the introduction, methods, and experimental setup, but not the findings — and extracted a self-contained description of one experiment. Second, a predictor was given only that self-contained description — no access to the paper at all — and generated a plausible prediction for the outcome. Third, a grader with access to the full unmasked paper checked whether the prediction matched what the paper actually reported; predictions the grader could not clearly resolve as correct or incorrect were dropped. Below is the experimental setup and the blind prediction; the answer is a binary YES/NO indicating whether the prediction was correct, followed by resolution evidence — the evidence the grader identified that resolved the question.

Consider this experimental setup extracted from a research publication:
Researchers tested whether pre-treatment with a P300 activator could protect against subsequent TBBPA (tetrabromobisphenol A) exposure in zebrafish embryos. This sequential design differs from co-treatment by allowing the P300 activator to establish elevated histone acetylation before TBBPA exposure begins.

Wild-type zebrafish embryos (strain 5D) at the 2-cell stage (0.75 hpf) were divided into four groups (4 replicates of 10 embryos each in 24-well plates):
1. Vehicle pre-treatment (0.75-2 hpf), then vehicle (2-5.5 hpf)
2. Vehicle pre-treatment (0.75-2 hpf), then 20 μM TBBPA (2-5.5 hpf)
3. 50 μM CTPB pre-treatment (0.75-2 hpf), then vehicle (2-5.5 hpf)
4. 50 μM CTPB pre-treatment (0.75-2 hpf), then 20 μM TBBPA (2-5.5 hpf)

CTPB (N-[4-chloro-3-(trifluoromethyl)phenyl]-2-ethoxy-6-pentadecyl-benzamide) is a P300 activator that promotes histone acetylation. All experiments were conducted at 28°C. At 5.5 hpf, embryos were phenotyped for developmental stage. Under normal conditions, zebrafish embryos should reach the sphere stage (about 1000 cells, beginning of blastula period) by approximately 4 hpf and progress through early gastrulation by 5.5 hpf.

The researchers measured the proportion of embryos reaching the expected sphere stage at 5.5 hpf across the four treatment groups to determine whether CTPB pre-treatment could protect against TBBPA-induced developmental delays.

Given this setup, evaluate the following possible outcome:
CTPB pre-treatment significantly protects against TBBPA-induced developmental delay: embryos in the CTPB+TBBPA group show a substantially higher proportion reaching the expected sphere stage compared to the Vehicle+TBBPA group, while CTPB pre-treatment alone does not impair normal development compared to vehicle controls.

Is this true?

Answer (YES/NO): NO